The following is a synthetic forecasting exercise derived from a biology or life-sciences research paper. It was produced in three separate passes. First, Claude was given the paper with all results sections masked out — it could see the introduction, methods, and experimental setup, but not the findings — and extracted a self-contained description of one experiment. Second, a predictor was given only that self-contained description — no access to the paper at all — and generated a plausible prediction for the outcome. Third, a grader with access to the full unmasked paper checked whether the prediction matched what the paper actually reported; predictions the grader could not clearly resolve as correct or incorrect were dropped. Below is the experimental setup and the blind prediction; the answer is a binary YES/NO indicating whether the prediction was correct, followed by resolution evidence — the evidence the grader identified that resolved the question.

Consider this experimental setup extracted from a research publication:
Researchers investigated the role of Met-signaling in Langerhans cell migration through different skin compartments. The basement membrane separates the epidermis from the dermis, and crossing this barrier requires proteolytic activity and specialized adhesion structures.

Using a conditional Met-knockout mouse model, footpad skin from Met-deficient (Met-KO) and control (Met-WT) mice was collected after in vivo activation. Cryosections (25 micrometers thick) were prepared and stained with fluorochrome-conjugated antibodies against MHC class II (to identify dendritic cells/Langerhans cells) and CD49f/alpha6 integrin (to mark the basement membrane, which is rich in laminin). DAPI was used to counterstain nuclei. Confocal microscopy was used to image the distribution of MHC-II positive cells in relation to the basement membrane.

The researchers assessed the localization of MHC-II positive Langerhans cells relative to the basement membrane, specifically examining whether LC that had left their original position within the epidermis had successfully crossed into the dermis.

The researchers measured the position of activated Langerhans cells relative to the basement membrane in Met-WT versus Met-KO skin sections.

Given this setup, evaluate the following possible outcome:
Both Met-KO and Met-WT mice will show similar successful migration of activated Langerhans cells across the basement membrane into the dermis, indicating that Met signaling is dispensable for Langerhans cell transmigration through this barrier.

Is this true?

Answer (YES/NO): NO